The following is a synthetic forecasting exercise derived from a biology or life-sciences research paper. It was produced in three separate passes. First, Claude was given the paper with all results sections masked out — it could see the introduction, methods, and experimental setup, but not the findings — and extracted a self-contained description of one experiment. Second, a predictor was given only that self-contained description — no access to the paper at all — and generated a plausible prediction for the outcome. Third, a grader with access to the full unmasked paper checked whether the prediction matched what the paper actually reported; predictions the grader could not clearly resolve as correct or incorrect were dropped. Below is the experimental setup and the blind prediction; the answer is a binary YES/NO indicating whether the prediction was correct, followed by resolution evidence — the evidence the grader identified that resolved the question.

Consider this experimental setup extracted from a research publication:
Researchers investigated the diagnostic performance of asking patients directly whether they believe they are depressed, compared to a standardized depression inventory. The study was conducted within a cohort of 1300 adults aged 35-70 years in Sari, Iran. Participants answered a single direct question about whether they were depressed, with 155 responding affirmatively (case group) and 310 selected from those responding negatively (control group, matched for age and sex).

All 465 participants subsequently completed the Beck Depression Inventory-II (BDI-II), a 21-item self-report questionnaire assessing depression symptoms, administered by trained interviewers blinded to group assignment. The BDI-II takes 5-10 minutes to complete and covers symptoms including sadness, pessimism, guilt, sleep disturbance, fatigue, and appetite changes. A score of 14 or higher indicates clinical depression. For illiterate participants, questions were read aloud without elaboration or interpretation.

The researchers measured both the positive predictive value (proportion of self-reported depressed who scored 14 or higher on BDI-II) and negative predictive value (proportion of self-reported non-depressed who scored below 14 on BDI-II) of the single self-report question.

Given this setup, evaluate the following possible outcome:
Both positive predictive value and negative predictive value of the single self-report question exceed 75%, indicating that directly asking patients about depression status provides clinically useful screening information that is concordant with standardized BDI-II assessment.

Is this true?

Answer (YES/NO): NO